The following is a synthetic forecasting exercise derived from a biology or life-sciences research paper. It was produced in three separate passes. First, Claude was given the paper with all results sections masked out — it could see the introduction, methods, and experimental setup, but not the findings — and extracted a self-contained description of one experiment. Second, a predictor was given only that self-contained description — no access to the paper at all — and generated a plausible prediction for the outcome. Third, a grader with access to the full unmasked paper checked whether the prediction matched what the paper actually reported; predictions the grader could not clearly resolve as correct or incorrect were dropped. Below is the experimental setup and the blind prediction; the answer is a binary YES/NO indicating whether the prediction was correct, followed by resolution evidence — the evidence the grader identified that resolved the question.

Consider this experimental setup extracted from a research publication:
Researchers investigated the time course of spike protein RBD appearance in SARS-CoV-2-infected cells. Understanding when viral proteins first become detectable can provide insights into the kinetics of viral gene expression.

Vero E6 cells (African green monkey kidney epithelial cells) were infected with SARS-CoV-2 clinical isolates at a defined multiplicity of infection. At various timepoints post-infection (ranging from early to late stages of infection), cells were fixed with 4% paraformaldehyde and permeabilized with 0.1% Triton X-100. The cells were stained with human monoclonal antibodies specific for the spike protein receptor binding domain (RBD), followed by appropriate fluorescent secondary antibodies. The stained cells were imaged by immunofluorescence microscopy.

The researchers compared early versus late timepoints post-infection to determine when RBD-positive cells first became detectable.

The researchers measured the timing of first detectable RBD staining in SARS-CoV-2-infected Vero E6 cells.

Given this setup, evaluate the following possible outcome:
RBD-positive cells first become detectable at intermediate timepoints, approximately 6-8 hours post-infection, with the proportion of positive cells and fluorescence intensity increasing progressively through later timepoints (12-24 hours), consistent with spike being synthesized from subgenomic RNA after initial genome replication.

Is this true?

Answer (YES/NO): NO